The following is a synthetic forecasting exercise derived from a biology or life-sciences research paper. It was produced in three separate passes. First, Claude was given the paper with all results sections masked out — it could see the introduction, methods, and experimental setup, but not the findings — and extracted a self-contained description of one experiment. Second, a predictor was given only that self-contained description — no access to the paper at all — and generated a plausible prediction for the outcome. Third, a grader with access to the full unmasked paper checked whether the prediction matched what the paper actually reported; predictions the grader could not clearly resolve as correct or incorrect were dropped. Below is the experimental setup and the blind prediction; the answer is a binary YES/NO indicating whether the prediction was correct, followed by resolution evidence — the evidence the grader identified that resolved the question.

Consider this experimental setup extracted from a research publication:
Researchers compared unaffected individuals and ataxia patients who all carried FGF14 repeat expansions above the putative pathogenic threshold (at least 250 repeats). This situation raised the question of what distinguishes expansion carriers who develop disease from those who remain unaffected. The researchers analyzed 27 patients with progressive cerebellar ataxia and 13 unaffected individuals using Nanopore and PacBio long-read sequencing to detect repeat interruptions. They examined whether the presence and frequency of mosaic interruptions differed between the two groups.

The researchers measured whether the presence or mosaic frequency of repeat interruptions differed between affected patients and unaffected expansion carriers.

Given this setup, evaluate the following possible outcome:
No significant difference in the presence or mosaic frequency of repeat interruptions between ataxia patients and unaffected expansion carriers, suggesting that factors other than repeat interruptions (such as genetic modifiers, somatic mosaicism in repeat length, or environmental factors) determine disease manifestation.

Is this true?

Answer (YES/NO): NO